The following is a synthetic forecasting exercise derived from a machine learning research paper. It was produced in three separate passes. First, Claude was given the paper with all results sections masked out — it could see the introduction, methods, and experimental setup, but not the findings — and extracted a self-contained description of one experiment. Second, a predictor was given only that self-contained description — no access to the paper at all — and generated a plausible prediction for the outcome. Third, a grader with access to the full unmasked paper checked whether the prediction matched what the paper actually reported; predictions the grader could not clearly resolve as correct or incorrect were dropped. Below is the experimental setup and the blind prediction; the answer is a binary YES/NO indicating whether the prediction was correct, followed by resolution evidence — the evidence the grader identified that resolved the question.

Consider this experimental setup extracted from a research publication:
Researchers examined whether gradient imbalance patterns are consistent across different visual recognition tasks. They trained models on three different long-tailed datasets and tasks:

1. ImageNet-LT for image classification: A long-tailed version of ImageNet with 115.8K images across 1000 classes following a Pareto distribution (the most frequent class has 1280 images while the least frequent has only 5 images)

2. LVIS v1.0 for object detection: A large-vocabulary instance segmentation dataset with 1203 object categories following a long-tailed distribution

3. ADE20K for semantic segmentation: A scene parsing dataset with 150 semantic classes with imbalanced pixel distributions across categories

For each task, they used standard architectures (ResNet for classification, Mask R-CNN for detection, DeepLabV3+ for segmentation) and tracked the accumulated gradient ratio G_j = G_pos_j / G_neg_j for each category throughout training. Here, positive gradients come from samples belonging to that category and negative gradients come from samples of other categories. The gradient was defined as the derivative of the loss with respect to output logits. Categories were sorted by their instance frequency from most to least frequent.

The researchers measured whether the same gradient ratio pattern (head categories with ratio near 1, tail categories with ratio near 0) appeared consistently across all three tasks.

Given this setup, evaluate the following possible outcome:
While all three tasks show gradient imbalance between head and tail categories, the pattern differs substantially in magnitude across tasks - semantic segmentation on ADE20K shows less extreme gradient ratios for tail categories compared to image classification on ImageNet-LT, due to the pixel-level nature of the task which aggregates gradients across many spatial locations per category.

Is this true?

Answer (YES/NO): NO